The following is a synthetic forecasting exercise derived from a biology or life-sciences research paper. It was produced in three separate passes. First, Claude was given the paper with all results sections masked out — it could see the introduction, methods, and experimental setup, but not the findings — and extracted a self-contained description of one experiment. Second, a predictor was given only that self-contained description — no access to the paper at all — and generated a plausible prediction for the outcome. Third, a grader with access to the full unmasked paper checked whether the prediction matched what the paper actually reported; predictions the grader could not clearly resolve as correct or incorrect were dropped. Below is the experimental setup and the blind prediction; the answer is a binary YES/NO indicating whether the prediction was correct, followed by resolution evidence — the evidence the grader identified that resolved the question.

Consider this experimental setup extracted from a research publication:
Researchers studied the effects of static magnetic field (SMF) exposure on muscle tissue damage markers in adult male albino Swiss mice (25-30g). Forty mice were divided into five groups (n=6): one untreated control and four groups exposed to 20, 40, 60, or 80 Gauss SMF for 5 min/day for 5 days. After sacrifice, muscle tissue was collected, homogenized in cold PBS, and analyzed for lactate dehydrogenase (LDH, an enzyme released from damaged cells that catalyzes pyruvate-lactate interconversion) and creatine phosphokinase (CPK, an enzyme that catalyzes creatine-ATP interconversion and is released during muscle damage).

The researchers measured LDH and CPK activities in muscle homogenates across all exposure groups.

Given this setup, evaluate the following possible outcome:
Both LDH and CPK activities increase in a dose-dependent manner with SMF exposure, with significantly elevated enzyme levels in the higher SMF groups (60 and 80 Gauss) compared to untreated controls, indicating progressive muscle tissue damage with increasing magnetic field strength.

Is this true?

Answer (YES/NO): NO